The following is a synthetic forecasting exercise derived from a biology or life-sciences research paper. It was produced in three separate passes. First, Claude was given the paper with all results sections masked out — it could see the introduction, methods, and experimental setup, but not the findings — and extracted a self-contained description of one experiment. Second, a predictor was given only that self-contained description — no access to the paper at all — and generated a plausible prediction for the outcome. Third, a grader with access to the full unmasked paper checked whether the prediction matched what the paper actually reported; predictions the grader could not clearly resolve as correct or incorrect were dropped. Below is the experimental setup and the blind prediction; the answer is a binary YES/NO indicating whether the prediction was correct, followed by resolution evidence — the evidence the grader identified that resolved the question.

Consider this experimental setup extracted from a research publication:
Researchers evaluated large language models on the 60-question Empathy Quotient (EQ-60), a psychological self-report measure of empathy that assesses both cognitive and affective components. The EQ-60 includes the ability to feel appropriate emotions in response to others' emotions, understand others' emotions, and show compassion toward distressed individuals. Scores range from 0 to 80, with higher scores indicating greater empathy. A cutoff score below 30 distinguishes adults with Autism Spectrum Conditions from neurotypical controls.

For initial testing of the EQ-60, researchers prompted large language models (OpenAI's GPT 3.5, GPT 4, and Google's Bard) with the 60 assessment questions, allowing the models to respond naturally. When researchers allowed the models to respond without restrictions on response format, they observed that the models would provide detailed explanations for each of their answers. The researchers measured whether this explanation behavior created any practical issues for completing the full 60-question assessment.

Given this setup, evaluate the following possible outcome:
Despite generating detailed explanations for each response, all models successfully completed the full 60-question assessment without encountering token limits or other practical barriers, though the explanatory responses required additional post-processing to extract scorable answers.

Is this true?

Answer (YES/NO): NO